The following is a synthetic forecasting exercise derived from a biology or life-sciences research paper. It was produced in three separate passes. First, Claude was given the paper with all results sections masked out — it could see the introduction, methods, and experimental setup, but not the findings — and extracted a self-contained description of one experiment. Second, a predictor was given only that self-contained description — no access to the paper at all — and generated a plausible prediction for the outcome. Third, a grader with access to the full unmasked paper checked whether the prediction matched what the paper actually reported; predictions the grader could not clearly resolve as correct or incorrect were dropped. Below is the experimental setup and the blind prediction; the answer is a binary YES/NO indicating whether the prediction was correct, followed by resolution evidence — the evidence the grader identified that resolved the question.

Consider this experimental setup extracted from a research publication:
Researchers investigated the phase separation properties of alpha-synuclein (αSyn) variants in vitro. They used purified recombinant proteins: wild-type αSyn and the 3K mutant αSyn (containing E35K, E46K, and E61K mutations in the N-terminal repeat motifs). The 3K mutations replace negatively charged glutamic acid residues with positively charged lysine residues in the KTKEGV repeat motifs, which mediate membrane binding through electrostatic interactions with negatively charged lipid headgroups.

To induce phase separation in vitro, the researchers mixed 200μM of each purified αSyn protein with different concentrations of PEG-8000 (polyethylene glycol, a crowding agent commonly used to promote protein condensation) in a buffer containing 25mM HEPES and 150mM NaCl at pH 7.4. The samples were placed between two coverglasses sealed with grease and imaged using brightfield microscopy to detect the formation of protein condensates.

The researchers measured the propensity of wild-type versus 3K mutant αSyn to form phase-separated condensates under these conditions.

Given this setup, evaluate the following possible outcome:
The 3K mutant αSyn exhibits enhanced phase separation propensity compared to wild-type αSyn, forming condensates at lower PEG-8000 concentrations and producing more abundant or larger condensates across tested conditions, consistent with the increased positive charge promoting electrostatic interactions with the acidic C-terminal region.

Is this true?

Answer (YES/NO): YES